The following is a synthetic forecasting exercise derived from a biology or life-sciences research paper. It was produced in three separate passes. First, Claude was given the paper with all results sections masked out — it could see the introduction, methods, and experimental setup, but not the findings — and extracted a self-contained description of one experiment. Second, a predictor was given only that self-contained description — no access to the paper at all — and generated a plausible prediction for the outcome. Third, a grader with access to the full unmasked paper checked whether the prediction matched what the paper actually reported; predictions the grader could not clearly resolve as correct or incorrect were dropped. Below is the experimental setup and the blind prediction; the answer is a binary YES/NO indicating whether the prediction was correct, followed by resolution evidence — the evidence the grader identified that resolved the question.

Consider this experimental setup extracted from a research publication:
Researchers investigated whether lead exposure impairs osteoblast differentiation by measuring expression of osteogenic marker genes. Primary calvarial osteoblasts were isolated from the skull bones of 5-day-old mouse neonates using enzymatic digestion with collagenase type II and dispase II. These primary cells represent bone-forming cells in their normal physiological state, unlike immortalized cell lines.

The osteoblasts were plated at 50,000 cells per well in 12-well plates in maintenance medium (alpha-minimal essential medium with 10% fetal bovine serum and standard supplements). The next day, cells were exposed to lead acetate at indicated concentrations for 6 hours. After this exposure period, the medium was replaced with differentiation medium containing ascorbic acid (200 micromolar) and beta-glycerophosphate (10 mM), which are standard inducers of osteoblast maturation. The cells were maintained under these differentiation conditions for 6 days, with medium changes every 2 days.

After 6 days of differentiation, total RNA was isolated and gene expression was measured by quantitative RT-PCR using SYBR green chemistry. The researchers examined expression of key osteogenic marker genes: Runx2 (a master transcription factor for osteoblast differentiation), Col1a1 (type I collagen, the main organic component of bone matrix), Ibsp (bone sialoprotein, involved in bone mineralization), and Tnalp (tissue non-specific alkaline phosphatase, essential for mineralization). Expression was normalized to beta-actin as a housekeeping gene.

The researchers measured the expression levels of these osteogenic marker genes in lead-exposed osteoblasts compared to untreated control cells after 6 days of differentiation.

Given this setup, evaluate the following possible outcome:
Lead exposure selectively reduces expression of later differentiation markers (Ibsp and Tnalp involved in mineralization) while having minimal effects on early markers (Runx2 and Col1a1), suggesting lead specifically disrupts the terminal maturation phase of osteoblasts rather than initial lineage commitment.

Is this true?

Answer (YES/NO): NO